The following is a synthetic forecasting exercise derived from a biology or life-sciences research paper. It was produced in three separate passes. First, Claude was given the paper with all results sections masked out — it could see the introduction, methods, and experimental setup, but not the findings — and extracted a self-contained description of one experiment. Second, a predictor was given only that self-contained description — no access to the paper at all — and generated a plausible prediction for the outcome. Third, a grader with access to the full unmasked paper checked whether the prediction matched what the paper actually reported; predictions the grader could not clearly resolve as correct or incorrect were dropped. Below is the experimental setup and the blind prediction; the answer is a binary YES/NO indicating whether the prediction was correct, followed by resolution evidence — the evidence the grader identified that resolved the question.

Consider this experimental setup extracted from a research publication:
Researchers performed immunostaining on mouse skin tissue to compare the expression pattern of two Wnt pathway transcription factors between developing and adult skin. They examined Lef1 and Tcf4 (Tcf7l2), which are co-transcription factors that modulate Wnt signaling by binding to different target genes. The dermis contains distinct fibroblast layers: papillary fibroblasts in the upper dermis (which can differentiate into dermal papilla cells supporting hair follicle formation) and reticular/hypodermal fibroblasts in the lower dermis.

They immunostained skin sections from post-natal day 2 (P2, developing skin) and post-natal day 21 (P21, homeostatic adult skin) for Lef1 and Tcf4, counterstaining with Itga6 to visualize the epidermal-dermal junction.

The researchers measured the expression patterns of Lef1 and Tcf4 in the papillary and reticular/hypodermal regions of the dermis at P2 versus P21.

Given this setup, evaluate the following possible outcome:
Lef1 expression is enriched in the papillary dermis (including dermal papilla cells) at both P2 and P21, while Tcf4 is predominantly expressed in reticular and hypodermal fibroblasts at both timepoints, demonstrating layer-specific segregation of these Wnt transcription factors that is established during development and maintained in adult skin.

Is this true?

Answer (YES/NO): NO